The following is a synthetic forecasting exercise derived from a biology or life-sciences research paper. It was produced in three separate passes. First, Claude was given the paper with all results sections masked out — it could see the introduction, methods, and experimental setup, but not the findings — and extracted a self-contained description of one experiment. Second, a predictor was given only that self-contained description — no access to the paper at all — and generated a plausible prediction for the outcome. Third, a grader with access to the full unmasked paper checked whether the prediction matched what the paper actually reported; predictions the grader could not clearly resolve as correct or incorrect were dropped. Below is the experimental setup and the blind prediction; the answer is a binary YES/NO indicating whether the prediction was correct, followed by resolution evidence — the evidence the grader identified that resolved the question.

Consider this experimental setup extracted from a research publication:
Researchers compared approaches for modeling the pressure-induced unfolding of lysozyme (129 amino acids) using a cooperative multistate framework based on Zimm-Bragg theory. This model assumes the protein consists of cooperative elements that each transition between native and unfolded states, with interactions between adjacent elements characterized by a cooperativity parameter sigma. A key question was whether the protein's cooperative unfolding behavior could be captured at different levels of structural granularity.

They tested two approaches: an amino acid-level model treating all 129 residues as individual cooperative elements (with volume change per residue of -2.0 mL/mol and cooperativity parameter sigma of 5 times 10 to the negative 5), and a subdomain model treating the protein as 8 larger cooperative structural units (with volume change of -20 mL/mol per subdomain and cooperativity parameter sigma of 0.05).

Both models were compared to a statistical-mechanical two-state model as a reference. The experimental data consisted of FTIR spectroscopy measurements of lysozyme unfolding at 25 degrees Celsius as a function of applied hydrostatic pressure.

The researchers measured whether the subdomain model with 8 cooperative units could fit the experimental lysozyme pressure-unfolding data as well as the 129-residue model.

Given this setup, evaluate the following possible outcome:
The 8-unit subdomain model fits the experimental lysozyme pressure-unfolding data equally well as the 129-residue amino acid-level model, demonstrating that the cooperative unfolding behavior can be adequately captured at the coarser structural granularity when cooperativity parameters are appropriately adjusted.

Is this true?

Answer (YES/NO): YES